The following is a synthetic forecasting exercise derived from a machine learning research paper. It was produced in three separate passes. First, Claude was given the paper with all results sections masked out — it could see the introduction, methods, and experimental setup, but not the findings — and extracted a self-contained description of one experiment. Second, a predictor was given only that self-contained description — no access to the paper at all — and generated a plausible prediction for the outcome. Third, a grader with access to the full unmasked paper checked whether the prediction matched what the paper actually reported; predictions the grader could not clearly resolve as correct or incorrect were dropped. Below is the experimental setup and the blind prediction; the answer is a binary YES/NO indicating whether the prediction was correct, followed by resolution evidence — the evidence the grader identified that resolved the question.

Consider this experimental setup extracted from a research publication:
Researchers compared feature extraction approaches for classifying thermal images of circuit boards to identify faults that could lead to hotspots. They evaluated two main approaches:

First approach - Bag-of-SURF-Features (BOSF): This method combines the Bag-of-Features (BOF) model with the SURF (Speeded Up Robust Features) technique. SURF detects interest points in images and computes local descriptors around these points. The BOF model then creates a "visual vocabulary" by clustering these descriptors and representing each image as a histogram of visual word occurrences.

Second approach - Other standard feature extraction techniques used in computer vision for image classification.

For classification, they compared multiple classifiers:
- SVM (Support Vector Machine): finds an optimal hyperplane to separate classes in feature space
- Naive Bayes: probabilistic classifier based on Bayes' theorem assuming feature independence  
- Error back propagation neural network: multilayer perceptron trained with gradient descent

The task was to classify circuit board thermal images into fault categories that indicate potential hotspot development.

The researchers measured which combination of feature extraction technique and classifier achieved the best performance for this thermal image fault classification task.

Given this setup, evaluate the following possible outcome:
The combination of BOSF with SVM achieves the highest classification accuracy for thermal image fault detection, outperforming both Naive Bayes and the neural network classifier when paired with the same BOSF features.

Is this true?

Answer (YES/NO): YES